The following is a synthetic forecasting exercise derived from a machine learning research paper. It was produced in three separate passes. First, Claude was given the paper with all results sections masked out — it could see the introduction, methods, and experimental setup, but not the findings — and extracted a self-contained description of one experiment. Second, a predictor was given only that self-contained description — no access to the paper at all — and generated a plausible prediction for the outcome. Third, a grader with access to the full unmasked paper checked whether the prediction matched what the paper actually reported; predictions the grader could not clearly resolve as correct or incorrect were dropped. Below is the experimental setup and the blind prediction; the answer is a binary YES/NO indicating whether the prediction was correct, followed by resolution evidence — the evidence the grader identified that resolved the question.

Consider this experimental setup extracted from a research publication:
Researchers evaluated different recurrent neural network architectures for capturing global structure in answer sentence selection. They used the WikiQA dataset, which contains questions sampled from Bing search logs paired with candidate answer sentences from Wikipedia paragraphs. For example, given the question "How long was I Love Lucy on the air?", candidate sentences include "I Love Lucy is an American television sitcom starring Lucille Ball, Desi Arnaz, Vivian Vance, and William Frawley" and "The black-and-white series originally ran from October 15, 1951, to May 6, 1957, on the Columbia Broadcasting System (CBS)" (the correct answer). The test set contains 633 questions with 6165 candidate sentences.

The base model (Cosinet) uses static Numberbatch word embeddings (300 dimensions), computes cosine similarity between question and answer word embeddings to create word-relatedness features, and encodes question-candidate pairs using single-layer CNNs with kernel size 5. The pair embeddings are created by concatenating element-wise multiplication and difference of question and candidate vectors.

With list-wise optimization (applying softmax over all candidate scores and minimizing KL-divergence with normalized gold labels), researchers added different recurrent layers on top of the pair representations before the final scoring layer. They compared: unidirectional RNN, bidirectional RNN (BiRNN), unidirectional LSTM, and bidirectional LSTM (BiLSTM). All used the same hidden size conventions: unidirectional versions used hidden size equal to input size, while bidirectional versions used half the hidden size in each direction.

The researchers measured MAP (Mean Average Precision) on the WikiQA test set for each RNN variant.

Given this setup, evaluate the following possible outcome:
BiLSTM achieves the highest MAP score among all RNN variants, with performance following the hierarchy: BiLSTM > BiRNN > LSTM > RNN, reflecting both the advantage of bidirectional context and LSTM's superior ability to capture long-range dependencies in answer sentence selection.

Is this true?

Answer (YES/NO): NO